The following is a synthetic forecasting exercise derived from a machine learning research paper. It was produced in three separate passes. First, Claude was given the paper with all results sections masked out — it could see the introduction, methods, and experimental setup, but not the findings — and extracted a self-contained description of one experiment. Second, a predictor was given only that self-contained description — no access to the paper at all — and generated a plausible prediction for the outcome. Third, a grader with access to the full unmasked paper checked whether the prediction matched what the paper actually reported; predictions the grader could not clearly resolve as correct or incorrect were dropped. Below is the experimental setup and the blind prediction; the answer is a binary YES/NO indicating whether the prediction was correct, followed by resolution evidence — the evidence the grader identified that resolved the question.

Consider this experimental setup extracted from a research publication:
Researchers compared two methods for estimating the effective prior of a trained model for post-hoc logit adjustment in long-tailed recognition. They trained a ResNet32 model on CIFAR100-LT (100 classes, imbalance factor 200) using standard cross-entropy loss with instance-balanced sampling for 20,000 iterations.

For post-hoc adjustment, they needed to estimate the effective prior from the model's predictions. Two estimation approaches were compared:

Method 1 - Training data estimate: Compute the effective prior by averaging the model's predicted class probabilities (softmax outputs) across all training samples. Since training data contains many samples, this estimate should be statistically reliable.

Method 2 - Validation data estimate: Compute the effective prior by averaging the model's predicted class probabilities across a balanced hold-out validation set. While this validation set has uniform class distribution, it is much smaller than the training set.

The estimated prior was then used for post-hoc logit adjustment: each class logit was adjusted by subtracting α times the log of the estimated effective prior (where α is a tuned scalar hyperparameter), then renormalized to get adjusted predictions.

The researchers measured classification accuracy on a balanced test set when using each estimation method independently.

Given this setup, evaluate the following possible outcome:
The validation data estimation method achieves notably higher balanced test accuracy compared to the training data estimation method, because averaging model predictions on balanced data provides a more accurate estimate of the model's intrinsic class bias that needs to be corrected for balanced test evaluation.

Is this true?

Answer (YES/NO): NO